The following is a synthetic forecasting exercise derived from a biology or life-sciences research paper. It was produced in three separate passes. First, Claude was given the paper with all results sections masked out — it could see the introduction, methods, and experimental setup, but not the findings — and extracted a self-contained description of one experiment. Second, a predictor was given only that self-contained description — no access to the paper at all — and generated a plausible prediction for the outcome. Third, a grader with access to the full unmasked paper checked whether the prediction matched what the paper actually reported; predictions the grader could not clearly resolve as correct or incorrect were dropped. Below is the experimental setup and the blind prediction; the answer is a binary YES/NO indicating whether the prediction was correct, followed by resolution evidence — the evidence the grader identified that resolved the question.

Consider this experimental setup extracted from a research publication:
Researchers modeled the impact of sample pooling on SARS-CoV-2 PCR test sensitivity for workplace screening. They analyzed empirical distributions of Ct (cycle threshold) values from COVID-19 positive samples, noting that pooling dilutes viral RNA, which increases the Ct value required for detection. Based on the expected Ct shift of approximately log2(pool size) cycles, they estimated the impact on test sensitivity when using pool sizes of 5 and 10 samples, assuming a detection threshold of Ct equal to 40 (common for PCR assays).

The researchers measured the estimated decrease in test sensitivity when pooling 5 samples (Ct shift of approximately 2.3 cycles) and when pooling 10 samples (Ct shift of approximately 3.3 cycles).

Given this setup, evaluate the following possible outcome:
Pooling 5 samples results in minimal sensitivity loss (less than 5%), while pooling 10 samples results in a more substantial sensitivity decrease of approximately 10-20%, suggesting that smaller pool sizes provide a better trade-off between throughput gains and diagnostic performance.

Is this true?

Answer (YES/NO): NO